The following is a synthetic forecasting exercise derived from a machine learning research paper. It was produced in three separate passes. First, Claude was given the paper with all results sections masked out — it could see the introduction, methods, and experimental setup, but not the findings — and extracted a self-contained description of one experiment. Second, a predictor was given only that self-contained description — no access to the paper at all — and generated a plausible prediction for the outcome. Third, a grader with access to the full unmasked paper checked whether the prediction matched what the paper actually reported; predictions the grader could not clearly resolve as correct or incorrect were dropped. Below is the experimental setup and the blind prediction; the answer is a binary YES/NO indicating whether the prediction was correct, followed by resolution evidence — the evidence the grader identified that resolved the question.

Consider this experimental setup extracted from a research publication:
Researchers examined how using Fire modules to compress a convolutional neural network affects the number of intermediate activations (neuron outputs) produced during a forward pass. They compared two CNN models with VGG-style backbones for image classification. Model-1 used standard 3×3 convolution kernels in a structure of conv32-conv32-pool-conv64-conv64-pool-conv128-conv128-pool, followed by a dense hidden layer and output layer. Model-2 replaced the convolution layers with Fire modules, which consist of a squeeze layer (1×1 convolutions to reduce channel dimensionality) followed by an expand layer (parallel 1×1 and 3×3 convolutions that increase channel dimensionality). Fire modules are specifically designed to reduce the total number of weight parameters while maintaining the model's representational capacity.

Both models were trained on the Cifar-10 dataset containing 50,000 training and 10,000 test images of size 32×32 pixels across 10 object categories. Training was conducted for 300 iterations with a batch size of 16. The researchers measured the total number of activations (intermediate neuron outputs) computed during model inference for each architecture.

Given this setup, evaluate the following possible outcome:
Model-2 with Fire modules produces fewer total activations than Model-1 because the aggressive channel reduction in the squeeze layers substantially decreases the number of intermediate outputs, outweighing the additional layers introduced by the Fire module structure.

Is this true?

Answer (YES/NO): NO